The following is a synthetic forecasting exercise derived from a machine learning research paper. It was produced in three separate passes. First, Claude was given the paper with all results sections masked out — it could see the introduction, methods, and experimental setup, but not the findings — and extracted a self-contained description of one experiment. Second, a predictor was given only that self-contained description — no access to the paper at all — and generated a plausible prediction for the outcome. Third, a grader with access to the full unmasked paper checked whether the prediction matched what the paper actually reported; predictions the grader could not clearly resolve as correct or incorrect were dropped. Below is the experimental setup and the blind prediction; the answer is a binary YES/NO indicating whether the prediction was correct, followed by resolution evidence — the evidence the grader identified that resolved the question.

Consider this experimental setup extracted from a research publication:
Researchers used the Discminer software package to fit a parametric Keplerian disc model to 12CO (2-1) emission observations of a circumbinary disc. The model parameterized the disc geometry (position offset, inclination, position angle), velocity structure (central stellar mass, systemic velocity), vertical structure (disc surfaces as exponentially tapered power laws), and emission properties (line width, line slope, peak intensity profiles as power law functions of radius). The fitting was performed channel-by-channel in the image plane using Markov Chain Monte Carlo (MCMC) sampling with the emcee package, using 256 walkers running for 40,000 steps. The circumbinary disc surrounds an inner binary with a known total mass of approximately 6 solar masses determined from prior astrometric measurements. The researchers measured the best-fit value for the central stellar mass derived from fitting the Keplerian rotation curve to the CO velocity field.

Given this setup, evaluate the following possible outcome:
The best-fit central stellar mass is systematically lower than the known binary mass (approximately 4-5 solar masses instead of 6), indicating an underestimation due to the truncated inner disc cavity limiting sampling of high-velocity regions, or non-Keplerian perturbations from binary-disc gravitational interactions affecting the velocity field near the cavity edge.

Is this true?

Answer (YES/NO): NO